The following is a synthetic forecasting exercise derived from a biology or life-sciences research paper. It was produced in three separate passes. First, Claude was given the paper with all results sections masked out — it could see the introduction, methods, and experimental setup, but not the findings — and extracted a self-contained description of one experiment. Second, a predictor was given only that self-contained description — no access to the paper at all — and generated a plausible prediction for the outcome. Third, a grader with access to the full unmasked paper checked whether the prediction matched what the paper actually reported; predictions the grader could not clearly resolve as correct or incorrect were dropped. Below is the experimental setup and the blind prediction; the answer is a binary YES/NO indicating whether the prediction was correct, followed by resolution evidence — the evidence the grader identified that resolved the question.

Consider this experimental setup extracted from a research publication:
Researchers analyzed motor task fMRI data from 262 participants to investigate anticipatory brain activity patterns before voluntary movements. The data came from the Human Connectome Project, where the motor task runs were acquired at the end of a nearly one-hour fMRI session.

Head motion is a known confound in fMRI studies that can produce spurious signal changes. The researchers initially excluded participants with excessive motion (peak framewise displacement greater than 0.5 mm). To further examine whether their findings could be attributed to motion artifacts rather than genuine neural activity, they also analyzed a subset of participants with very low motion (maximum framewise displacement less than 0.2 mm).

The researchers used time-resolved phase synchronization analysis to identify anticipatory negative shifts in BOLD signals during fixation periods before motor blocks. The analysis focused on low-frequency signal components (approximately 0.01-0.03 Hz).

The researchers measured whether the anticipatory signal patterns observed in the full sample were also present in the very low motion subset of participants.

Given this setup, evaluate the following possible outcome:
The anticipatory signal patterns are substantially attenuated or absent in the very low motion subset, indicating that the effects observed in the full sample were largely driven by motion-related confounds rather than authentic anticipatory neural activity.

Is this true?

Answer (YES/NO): NO